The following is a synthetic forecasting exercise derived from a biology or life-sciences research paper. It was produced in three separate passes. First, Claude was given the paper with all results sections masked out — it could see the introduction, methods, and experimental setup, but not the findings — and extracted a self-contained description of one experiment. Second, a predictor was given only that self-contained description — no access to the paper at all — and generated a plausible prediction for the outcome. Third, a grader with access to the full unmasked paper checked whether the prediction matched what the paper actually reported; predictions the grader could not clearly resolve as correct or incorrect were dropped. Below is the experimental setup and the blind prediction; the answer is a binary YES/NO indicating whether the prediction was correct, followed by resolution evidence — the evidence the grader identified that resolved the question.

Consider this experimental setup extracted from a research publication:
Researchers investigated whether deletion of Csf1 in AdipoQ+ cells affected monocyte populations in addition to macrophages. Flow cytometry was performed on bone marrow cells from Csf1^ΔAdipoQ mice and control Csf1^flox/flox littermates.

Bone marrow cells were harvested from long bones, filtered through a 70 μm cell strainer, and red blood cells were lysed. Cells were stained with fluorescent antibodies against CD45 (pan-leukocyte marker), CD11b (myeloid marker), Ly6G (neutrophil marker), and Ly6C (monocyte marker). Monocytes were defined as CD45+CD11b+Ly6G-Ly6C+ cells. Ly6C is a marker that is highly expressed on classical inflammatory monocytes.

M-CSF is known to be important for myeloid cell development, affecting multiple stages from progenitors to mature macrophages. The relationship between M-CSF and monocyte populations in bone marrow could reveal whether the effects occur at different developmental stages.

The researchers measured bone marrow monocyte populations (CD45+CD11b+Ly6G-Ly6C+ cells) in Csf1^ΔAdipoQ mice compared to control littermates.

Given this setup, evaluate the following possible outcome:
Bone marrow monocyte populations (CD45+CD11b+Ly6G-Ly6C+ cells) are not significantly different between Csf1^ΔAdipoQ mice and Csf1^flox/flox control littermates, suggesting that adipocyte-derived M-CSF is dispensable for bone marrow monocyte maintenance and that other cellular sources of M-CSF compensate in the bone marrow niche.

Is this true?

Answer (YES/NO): YES